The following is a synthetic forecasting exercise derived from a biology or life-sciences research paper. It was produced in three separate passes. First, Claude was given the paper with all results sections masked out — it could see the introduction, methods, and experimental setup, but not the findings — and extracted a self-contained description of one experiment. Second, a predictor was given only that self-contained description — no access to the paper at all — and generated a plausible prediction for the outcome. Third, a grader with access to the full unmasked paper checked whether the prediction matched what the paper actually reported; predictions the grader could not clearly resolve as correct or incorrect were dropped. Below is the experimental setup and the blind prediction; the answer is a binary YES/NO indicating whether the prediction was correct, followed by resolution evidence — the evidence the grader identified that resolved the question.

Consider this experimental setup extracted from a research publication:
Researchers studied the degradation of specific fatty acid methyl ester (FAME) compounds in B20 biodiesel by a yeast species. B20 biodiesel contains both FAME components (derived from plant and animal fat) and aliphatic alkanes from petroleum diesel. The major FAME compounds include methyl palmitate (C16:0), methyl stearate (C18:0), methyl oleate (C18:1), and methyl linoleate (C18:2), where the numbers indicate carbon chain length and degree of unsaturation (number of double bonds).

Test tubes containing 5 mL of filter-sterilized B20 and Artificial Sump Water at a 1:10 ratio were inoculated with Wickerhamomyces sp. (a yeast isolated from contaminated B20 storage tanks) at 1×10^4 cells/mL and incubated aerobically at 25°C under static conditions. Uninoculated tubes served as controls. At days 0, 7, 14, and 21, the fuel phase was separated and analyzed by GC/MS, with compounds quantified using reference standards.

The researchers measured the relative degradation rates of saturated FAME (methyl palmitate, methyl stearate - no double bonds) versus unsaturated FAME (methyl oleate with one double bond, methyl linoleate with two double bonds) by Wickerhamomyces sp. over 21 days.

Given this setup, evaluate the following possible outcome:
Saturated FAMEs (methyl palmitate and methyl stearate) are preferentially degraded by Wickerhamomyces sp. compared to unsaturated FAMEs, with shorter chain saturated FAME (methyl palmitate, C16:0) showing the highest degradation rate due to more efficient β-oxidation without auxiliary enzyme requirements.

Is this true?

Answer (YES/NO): NO